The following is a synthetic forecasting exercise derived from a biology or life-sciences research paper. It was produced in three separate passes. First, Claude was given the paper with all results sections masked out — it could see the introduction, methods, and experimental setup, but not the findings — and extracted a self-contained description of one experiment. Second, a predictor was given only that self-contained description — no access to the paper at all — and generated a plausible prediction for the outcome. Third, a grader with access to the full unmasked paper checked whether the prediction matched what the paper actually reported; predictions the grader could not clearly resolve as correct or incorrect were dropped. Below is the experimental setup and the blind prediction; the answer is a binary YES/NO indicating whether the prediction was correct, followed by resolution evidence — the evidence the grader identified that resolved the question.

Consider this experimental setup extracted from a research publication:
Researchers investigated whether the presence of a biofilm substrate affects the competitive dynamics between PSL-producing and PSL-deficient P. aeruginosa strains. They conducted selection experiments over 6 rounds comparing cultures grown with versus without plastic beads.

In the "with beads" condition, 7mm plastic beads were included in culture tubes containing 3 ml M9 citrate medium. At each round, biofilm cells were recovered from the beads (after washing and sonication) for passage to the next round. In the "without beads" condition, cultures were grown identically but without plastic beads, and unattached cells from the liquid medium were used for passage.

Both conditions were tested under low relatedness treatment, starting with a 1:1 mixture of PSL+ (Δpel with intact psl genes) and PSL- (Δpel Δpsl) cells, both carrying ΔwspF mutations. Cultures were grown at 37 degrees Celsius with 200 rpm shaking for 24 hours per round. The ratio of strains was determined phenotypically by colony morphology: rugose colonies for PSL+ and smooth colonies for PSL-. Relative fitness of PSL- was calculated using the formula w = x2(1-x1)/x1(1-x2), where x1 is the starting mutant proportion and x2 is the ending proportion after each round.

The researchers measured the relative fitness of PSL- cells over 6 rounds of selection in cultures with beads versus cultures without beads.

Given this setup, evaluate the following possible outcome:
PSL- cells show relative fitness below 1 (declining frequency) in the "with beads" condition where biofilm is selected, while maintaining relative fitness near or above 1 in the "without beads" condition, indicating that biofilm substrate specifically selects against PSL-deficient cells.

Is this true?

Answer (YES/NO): YES